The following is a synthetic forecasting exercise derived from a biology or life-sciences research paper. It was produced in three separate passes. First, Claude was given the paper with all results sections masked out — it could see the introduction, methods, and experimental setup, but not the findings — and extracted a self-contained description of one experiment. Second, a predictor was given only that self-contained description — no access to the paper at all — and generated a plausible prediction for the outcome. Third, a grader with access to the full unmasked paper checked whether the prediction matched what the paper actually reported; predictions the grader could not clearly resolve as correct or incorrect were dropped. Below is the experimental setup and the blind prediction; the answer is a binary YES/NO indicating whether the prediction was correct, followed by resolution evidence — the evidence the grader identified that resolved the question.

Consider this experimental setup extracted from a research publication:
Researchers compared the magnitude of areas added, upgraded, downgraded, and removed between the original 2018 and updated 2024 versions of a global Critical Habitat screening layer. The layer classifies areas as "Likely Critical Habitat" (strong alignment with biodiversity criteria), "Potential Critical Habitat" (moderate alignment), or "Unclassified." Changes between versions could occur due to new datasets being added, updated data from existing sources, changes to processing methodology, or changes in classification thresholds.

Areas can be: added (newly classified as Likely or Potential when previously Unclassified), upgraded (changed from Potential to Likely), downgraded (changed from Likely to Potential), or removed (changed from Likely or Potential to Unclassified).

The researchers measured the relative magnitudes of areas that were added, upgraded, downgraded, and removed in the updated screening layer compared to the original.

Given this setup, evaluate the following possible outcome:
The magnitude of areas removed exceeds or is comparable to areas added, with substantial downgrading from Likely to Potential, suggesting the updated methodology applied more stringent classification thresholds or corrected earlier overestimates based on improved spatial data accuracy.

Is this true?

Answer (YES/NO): NO